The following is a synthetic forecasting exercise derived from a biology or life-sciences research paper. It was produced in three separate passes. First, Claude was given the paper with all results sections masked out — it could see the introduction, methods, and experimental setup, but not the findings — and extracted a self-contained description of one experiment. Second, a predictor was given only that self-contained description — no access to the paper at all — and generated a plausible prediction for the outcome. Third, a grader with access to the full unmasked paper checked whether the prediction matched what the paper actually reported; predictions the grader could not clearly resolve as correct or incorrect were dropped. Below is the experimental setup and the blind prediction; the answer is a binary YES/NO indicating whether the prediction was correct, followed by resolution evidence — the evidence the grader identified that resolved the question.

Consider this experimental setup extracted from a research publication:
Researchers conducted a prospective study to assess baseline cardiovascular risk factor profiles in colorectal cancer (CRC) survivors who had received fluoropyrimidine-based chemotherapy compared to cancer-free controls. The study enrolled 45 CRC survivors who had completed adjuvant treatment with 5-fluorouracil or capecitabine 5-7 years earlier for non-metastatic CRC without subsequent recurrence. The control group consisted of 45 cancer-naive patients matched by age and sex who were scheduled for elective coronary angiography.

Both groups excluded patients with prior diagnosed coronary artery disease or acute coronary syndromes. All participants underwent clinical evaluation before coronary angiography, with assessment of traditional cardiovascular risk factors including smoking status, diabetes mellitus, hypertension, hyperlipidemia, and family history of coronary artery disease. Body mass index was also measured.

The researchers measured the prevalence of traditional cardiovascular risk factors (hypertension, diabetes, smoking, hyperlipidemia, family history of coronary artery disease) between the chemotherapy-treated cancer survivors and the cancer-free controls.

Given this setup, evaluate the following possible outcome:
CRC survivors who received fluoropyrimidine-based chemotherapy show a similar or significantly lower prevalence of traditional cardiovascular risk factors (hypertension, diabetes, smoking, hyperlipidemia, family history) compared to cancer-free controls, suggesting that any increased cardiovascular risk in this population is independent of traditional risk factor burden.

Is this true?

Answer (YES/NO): NO